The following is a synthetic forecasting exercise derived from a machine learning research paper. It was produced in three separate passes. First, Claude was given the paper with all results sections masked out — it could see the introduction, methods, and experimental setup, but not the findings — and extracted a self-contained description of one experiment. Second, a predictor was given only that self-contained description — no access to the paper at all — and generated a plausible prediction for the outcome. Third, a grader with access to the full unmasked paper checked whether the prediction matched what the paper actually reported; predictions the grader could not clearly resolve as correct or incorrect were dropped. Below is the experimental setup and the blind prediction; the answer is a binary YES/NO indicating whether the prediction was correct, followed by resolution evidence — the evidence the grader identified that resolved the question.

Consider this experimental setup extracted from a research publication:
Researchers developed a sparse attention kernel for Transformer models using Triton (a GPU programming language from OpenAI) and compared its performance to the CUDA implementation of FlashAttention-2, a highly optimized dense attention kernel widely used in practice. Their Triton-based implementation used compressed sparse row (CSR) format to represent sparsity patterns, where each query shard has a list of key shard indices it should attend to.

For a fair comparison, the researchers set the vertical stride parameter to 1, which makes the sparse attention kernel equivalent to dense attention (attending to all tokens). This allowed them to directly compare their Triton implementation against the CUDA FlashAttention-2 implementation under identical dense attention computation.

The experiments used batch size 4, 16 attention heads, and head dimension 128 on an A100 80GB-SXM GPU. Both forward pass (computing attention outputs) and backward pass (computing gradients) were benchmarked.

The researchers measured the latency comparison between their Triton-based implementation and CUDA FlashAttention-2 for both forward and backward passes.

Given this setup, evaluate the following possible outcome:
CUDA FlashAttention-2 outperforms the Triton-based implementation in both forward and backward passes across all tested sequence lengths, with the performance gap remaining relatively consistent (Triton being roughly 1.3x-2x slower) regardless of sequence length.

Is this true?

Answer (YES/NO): NO